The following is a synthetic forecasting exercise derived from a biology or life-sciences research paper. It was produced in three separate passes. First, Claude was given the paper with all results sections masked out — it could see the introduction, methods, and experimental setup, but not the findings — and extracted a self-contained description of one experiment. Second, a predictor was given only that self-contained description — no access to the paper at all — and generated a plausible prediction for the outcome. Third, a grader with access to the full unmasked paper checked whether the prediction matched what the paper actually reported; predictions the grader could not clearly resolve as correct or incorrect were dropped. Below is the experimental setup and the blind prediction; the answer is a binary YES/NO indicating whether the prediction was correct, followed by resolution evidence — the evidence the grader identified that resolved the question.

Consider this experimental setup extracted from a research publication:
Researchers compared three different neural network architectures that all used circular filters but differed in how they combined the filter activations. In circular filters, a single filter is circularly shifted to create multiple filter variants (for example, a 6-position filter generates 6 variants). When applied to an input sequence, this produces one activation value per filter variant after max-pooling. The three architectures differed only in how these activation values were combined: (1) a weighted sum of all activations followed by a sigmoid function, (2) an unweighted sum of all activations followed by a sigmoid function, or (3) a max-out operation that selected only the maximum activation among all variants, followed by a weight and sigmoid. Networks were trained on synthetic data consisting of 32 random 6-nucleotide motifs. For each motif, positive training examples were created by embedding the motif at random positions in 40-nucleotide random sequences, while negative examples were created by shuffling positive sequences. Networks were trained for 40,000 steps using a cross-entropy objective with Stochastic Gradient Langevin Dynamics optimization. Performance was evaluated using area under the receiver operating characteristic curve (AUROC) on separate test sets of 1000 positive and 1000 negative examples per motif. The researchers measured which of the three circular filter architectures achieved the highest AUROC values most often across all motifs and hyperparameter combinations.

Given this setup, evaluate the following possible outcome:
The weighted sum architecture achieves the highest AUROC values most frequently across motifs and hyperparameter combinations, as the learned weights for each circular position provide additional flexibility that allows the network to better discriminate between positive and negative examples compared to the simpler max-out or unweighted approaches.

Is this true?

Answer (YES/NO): YES